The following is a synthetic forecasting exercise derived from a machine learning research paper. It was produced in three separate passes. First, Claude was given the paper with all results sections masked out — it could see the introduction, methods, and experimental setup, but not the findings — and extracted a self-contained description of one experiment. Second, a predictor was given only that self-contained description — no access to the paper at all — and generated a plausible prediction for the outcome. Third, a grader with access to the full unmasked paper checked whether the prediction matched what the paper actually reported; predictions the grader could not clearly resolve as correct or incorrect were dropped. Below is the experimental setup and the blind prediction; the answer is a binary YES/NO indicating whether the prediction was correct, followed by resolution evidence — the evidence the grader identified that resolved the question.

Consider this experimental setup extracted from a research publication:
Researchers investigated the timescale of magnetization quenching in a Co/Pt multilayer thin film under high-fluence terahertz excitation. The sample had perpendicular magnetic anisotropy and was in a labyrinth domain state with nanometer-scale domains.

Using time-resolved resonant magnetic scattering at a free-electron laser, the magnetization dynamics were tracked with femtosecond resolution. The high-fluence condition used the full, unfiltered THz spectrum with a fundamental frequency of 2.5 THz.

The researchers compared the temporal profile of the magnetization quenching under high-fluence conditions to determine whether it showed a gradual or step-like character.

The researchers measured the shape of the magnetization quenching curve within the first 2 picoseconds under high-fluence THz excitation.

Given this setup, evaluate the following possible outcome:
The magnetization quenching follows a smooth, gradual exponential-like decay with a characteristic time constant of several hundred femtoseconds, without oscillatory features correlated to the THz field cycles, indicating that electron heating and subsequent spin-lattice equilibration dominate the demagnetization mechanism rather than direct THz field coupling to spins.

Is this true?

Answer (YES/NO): NO